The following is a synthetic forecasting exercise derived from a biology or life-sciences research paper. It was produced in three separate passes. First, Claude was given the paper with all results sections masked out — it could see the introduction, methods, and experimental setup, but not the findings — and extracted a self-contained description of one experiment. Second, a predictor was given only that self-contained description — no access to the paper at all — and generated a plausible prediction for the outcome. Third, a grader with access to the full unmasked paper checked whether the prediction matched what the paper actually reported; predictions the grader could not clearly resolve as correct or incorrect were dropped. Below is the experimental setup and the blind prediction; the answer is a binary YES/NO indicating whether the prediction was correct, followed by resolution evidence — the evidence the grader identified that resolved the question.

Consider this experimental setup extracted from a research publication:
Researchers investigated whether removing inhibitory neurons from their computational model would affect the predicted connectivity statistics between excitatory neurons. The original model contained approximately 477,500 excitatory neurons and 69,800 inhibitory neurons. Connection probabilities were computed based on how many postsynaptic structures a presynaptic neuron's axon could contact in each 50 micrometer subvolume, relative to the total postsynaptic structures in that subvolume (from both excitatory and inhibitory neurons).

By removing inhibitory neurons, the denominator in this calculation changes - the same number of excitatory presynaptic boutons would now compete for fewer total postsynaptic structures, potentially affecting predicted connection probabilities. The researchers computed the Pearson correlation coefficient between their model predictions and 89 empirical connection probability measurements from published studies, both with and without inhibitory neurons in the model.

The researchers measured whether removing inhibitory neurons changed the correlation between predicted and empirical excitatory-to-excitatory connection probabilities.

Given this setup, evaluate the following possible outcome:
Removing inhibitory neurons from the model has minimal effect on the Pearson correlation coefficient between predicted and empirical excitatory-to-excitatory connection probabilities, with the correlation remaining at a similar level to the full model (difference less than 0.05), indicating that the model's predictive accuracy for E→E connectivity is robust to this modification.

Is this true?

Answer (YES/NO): YES